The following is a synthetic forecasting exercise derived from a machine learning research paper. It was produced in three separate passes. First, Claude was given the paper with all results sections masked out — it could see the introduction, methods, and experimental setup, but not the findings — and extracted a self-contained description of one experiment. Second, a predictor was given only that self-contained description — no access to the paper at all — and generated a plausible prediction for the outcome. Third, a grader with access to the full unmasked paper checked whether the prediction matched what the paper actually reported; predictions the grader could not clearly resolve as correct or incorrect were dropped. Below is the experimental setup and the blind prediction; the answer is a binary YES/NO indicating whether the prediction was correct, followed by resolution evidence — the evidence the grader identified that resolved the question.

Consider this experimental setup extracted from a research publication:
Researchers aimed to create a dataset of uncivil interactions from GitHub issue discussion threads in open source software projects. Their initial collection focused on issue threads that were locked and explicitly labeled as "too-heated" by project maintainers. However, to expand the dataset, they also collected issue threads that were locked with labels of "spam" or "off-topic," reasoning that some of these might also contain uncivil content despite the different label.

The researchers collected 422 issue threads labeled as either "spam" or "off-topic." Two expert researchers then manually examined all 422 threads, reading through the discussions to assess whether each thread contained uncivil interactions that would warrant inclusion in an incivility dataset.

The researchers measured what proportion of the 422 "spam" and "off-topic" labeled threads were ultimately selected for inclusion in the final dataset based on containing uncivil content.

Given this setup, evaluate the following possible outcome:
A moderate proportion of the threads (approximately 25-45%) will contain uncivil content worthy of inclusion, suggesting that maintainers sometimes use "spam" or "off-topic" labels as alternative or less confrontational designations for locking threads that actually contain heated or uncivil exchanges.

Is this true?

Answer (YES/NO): NO